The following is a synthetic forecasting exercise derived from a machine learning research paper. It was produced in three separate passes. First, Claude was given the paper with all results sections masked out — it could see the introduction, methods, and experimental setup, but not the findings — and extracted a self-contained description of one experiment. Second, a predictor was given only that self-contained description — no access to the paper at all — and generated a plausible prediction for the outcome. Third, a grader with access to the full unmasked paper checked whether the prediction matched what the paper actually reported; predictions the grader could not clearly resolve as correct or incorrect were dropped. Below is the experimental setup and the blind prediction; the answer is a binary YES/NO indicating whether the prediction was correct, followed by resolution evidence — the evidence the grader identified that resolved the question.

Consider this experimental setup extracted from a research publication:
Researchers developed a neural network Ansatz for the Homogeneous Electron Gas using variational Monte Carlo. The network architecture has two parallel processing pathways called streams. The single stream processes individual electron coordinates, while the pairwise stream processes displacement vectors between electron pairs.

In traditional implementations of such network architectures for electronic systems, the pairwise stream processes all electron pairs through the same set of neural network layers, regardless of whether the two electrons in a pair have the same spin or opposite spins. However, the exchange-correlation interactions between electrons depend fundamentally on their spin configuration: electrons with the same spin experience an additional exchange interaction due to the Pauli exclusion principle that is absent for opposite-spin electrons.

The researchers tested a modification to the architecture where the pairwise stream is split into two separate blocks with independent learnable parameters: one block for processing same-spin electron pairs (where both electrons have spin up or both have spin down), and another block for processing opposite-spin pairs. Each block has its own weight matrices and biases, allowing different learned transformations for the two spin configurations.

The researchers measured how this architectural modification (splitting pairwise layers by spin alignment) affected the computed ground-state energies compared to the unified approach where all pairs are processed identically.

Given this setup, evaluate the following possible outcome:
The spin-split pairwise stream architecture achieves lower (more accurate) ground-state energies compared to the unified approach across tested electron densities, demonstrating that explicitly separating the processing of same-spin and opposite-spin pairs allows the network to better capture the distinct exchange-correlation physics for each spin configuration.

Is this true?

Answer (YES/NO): NO